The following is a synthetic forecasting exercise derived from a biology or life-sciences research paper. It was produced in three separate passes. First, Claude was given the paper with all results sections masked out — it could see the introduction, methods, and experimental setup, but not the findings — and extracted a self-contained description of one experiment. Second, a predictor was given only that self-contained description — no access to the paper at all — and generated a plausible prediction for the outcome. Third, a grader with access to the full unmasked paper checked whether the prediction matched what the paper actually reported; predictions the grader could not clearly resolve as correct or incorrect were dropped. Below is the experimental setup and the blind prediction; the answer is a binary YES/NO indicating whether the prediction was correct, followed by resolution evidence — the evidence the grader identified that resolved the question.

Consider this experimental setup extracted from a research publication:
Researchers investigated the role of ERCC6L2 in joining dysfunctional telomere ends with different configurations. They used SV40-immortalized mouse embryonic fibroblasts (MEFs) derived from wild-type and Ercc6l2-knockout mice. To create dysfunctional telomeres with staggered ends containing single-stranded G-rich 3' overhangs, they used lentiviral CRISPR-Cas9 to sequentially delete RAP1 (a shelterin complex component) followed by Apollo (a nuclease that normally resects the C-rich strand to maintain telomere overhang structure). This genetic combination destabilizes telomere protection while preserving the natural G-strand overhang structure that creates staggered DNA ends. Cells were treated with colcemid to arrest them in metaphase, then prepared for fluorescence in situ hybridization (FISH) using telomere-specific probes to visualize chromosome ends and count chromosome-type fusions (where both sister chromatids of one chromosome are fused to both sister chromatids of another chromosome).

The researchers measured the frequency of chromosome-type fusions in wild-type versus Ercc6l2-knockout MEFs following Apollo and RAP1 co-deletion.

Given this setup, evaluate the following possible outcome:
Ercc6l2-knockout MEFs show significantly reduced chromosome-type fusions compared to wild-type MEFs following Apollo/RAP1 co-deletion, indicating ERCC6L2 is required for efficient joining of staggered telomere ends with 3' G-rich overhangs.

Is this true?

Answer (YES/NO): NO